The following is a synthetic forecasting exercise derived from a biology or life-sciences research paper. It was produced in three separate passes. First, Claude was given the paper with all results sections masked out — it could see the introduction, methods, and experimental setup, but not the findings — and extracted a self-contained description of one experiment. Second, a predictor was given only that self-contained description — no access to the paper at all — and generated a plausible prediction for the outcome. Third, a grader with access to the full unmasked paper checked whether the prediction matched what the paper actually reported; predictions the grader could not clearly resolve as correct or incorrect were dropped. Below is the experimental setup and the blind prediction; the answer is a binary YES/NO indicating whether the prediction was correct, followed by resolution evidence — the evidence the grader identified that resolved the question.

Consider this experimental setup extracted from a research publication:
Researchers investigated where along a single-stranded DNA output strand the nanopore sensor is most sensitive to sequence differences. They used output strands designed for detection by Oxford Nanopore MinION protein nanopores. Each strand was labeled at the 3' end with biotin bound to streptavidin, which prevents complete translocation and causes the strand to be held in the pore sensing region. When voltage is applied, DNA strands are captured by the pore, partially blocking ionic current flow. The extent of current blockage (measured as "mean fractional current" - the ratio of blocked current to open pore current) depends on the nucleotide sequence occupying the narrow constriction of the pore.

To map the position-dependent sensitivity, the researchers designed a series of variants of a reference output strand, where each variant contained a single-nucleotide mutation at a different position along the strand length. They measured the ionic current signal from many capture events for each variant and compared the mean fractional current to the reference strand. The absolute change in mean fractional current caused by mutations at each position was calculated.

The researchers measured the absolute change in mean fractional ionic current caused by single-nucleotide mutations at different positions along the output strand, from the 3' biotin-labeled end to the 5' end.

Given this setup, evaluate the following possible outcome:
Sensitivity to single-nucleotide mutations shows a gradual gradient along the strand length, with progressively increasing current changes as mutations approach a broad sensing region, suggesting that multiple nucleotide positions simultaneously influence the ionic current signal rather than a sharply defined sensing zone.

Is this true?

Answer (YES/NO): NO